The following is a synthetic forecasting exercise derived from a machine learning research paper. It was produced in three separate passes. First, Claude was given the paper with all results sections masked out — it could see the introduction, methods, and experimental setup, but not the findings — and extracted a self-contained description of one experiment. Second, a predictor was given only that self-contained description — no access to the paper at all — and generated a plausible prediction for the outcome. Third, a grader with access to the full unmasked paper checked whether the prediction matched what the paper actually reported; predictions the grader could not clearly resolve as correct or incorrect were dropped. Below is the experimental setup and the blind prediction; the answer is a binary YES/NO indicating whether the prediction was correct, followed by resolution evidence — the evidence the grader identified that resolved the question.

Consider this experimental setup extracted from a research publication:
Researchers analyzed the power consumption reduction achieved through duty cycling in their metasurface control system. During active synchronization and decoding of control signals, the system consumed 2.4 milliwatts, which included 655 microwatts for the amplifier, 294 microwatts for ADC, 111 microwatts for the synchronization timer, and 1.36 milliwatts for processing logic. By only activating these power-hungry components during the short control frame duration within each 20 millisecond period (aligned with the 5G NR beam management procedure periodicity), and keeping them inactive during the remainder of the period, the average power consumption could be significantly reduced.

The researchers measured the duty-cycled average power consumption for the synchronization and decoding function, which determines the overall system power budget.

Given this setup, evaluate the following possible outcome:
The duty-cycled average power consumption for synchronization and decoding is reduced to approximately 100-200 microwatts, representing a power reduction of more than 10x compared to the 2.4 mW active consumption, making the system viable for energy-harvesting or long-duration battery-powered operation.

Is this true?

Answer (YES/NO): YES